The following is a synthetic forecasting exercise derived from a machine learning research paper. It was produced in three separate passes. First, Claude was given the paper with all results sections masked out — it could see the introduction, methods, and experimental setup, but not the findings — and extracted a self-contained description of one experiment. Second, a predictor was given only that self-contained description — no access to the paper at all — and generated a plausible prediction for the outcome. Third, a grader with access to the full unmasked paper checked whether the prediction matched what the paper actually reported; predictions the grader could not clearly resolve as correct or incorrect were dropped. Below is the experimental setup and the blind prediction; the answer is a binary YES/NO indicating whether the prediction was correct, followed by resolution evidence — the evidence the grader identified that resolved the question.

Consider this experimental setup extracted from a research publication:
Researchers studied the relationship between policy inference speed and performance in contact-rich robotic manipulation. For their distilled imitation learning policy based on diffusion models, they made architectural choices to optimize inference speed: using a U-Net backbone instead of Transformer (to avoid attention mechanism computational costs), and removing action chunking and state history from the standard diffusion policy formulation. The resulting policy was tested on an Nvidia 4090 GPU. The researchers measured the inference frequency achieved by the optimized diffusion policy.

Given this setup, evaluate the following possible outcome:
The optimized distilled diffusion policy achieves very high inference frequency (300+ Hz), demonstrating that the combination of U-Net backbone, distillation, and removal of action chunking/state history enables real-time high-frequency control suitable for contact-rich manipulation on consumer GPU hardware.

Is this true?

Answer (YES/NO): NO